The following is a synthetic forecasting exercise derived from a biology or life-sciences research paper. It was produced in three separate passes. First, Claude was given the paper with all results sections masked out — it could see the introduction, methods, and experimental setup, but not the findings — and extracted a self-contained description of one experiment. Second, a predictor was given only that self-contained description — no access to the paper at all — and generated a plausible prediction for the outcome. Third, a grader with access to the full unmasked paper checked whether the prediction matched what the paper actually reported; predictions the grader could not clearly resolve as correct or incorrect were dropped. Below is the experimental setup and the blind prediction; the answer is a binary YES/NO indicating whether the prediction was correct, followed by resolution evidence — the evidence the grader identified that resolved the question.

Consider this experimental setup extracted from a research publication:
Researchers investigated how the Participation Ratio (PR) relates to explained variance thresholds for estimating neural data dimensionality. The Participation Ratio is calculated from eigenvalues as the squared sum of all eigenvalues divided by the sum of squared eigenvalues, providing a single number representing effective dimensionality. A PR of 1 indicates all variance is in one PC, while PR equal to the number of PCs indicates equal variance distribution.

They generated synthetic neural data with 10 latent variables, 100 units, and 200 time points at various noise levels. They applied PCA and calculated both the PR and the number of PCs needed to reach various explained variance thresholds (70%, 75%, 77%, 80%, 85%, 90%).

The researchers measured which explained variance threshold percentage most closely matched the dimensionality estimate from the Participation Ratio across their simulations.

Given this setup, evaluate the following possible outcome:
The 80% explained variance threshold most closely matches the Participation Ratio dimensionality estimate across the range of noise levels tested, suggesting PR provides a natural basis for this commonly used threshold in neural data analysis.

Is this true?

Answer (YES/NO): NO